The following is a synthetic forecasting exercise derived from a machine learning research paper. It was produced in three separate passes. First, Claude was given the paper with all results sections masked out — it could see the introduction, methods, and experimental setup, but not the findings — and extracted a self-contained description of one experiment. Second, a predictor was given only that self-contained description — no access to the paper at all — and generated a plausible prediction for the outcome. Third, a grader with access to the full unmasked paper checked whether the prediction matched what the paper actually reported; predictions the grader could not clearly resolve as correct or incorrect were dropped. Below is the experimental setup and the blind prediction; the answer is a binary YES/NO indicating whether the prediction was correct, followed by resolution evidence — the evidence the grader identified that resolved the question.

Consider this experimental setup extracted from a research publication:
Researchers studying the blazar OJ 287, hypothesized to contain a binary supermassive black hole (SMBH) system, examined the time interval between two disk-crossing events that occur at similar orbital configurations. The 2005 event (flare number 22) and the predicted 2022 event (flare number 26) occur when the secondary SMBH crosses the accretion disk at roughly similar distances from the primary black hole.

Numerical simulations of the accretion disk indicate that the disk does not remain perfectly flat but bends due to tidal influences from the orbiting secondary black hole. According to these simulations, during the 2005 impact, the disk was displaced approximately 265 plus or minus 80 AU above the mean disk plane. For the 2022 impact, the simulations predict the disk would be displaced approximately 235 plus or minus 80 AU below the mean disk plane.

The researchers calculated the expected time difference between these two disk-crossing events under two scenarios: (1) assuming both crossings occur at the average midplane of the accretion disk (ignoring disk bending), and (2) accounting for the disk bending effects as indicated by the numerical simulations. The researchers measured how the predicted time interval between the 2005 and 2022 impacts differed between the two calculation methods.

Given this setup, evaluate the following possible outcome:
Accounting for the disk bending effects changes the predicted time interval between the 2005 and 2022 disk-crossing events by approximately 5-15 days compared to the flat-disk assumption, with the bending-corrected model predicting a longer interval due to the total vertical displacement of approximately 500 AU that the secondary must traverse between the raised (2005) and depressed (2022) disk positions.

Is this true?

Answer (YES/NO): NO